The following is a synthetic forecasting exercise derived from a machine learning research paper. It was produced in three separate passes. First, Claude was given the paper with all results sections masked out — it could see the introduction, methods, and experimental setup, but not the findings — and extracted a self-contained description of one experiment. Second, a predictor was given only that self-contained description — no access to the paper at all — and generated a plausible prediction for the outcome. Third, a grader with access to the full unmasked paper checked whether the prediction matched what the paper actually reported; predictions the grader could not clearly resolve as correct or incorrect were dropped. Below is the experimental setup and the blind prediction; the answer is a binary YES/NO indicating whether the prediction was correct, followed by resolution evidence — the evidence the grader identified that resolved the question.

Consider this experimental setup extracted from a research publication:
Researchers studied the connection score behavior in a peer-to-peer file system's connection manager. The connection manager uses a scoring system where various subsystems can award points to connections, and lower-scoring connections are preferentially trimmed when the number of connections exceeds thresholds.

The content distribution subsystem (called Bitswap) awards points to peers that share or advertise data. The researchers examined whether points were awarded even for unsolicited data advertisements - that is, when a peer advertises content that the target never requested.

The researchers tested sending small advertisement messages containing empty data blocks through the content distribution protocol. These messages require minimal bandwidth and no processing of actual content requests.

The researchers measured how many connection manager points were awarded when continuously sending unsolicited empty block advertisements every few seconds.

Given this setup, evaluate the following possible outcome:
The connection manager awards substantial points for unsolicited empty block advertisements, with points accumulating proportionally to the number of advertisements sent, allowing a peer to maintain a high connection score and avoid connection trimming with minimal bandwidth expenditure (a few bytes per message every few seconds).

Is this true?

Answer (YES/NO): NO